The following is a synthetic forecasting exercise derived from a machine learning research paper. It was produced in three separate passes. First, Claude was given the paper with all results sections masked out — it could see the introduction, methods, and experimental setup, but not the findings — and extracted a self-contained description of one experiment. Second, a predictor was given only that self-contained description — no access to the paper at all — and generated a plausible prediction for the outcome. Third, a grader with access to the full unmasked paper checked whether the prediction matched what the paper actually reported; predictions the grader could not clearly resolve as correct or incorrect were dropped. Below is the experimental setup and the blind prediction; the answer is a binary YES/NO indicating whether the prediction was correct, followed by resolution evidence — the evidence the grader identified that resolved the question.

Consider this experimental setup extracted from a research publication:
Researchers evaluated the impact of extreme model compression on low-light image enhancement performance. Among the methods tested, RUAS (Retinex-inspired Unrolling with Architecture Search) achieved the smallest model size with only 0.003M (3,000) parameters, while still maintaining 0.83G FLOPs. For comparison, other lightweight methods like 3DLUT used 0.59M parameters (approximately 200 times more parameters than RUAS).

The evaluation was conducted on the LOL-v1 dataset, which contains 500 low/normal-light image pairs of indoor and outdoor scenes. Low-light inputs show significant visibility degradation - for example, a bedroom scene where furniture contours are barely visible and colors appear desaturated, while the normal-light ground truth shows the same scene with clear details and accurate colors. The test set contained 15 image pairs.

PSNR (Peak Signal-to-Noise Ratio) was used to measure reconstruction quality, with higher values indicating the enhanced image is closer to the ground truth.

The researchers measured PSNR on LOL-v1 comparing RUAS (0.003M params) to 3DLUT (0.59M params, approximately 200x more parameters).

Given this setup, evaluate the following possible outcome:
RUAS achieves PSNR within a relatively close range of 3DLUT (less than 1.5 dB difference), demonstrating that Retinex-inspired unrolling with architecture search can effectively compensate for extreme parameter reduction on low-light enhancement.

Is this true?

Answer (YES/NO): NO